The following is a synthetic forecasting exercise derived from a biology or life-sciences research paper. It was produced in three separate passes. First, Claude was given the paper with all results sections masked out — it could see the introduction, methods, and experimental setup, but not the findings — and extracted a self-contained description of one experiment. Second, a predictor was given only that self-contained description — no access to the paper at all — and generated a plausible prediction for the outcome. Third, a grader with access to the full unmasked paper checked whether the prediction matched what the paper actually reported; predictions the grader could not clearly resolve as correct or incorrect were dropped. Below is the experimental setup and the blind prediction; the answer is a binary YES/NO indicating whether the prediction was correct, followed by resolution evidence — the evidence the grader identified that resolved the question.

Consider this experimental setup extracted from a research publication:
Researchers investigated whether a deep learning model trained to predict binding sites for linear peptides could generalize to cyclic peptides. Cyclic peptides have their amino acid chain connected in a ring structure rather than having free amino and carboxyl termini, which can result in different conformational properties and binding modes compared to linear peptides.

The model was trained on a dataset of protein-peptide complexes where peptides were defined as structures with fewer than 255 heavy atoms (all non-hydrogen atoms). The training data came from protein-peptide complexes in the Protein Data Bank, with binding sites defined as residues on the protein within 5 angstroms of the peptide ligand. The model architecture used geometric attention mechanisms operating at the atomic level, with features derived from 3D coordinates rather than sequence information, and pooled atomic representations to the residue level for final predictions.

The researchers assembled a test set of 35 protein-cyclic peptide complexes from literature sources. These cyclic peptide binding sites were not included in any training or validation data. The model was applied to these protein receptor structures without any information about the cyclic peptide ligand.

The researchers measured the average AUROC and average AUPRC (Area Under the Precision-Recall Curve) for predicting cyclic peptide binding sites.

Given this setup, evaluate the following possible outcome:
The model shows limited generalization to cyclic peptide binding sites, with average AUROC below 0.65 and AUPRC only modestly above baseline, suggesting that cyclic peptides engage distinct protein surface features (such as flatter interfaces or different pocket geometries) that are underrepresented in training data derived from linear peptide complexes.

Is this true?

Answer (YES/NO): NO